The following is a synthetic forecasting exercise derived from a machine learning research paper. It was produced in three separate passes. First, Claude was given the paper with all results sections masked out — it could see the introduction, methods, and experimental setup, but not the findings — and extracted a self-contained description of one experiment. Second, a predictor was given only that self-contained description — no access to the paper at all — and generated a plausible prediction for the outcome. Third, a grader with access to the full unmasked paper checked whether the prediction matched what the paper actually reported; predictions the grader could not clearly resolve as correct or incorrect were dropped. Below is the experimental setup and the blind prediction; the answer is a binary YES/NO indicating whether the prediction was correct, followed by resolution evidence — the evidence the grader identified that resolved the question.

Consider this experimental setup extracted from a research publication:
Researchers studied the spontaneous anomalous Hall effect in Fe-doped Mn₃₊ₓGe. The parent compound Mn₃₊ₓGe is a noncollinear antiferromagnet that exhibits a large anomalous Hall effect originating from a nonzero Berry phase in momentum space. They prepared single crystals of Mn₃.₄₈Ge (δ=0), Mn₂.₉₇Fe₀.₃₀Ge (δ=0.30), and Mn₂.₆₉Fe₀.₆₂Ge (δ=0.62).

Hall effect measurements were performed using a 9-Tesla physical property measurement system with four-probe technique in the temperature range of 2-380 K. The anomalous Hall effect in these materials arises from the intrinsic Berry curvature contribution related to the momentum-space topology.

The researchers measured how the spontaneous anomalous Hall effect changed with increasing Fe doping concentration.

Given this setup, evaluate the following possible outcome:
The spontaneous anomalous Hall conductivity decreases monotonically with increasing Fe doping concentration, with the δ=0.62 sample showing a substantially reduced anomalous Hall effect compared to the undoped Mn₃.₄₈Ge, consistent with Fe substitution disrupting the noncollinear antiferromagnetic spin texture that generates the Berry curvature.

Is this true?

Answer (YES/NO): YES